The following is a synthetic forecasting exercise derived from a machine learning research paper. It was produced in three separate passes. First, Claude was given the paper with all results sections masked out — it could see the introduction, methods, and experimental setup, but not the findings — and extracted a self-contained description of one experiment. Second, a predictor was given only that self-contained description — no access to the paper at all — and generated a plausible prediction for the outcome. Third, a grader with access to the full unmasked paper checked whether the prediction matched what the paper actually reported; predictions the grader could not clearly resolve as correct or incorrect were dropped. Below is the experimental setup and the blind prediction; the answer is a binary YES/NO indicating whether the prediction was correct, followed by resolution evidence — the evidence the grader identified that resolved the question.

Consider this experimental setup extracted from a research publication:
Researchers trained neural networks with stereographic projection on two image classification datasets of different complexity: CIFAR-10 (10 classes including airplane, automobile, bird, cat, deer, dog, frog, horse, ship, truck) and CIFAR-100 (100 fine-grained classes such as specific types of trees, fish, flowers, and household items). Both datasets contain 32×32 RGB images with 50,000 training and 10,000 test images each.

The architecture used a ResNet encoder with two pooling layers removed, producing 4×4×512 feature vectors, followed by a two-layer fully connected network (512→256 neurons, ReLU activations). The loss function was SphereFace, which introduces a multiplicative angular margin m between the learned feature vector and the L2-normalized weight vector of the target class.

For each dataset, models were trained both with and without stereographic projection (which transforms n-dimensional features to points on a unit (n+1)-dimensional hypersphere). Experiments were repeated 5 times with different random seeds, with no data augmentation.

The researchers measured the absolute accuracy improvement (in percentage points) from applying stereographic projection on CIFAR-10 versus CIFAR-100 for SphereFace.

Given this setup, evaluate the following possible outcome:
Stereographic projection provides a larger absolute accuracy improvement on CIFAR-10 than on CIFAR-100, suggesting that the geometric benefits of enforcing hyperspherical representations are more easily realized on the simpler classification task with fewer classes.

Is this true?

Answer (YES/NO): NO